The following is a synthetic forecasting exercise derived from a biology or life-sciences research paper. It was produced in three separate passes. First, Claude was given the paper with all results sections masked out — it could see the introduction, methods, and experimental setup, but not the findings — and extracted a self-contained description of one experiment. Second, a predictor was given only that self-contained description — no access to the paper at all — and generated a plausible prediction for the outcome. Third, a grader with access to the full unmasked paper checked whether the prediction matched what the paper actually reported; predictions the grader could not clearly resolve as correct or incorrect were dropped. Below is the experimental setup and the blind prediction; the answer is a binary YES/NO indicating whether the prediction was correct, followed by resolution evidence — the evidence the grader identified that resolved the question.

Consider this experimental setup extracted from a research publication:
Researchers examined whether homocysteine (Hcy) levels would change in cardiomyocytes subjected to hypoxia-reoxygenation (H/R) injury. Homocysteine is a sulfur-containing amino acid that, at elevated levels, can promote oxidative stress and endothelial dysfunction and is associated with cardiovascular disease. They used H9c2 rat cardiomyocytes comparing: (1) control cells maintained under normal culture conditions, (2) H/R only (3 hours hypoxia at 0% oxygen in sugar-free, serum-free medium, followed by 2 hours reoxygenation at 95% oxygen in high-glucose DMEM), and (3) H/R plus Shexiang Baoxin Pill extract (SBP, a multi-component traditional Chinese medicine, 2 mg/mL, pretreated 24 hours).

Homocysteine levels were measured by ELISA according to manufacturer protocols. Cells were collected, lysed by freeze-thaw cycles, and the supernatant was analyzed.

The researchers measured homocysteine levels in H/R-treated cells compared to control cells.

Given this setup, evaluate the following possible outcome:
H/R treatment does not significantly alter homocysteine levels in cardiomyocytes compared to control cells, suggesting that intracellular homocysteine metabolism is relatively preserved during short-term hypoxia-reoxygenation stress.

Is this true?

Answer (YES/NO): NO